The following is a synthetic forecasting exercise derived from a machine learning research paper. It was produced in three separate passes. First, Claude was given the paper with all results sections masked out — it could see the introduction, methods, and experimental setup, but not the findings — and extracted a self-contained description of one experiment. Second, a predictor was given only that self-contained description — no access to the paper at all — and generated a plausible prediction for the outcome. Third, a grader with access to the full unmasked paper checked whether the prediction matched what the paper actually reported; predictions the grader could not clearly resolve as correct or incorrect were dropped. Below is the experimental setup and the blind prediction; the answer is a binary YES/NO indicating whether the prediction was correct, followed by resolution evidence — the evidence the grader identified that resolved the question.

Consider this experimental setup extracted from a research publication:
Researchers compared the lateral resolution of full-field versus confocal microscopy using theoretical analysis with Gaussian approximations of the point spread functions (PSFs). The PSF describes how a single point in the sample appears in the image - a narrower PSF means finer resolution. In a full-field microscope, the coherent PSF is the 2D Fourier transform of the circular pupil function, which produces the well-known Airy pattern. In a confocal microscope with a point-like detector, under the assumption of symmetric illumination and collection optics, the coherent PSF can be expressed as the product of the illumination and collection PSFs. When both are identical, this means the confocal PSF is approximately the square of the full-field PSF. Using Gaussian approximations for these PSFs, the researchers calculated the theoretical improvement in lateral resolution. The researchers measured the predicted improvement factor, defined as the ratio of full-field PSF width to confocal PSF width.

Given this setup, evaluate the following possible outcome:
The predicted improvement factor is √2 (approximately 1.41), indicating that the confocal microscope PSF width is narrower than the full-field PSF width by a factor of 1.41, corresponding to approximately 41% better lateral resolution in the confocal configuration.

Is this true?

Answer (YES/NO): YES